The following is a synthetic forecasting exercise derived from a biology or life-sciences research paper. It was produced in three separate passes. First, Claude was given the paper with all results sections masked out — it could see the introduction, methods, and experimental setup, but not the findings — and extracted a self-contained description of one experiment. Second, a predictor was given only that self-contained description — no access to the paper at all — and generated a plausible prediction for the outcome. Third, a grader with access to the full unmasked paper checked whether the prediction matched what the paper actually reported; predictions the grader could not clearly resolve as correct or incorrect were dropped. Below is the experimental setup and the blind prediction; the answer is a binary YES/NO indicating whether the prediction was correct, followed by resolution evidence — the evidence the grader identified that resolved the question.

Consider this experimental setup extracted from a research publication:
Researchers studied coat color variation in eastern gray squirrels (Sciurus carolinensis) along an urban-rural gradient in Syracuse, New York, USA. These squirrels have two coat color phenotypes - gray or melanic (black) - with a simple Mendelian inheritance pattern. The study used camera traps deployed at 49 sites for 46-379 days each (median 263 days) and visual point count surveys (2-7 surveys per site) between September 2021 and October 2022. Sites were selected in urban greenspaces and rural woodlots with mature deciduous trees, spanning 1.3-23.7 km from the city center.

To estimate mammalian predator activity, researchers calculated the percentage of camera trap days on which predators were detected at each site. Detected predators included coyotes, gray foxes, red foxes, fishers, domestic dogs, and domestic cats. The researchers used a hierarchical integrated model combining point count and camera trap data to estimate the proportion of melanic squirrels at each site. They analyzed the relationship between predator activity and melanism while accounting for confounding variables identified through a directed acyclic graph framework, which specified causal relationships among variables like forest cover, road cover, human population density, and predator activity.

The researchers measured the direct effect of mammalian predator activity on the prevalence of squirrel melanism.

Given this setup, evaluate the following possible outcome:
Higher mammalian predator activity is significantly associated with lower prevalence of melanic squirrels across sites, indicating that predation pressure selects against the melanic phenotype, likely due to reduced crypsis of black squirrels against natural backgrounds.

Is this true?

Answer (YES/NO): YES